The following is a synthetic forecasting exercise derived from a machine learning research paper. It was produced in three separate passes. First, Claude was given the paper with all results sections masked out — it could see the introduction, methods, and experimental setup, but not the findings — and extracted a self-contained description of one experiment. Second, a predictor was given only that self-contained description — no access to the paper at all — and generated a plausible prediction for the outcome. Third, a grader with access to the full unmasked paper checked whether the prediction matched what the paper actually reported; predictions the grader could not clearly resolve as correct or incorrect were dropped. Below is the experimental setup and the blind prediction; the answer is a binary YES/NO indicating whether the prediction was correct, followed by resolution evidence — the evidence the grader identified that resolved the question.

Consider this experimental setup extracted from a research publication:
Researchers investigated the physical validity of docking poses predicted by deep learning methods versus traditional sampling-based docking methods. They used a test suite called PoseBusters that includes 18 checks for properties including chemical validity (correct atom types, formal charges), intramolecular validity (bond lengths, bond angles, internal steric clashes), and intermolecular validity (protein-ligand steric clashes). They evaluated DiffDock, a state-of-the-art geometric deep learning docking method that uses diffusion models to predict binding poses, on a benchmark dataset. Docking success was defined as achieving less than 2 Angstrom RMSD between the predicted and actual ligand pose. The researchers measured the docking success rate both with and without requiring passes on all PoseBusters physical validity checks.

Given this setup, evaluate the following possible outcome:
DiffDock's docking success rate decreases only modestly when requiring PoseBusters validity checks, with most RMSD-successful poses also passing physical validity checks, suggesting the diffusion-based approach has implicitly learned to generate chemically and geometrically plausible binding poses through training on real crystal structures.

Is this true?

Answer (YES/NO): NO